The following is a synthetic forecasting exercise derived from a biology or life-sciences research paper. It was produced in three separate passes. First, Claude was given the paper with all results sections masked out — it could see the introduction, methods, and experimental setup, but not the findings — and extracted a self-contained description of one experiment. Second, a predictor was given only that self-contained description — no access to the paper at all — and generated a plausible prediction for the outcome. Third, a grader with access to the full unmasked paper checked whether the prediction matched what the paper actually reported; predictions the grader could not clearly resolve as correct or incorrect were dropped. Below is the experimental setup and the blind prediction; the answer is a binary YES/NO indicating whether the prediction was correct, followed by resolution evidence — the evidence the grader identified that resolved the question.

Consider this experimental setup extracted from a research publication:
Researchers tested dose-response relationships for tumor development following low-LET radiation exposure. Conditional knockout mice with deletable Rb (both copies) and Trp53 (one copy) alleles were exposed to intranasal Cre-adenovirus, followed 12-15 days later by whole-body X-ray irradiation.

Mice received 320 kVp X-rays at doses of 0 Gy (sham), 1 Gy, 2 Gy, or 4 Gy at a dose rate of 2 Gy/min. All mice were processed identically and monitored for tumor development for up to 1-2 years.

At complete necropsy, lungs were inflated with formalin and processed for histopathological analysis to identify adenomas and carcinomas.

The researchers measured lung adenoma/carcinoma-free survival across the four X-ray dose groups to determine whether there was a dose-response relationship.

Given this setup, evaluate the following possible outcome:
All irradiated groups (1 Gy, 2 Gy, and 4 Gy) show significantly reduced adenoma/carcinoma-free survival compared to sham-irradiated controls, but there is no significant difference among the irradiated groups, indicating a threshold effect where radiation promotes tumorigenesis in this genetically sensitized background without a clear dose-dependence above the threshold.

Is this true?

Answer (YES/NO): NO